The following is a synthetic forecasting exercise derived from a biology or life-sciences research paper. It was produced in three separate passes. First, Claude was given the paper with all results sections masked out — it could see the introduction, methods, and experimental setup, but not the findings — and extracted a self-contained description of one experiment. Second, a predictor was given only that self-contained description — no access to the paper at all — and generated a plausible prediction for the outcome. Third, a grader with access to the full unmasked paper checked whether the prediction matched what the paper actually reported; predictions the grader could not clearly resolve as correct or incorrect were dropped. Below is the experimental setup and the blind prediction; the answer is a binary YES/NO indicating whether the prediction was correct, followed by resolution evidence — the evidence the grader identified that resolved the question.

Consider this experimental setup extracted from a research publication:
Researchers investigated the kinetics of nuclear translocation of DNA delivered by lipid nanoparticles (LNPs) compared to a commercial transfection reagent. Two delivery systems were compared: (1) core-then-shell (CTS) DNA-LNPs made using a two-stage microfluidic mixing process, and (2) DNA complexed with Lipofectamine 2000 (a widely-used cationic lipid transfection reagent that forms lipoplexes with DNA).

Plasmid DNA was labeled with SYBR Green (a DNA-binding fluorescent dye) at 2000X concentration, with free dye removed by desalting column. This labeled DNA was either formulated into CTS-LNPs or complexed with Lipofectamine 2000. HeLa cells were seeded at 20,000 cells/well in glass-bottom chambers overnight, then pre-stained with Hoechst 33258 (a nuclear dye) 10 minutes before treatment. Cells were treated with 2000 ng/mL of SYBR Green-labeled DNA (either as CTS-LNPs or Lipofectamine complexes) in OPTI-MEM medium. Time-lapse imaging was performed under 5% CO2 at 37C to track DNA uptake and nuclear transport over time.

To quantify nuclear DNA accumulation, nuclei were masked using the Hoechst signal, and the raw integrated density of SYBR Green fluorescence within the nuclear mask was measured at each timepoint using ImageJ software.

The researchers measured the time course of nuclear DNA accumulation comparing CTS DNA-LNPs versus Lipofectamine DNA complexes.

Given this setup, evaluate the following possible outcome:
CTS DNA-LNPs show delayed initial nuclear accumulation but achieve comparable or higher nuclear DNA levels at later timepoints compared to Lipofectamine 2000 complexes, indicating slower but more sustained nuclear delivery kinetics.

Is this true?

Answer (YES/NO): NO